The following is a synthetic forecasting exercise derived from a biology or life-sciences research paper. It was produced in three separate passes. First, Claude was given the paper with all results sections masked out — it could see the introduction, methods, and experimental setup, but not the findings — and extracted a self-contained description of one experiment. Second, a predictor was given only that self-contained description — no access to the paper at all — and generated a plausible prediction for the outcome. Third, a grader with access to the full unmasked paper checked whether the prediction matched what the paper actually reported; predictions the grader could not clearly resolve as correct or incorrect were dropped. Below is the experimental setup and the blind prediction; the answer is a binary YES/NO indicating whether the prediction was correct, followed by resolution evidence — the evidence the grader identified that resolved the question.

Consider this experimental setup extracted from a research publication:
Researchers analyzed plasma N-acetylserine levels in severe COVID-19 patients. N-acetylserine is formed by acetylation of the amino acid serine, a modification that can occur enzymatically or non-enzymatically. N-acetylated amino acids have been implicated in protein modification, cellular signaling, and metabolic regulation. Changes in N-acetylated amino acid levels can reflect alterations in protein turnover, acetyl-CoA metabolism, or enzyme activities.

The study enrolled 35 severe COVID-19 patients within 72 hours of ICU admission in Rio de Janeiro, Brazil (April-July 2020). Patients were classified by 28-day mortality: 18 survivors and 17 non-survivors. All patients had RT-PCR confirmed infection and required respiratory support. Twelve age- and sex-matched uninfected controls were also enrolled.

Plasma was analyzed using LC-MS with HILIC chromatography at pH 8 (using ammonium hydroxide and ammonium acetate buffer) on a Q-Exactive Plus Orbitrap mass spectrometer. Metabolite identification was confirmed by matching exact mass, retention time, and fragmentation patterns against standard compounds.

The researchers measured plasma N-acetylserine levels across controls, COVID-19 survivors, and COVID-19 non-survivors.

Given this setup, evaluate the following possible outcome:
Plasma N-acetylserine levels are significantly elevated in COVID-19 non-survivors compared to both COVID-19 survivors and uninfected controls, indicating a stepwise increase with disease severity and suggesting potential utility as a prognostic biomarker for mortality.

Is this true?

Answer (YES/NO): NO